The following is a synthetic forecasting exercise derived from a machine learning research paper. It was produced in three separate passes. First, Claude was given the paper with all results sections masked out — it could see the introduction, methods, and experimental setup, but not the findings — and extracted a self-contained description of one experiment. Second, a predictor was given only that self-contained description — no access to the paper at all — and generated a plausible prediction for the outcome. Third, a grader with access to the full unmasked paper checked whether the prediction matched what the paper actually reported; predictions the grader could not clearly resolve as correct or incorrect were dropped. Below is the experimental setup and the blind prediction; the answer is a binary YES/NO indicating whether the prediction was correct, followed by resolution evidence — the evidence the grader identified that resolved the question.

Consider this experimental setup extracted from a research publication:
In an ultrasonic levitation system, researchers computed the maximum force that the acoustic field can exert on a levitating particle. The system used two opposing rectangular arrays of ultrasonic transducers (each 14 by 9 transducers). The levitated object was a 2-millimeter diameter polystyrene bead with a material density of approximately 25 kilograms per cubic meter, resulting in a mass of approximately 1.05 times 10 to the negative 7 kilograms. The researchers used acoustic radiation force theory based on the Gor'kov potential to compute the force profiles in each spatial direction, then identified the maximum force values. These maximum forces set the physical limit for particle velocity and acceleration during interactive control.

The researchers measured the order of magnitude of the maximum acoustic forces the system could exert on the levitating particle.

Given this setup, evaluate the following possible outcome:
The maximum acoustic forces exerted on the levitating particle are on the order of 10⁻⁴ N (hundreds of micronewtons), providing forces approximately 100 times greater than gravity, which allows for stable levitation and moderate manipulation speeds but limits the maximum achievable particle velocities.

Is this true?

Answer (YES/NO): YES